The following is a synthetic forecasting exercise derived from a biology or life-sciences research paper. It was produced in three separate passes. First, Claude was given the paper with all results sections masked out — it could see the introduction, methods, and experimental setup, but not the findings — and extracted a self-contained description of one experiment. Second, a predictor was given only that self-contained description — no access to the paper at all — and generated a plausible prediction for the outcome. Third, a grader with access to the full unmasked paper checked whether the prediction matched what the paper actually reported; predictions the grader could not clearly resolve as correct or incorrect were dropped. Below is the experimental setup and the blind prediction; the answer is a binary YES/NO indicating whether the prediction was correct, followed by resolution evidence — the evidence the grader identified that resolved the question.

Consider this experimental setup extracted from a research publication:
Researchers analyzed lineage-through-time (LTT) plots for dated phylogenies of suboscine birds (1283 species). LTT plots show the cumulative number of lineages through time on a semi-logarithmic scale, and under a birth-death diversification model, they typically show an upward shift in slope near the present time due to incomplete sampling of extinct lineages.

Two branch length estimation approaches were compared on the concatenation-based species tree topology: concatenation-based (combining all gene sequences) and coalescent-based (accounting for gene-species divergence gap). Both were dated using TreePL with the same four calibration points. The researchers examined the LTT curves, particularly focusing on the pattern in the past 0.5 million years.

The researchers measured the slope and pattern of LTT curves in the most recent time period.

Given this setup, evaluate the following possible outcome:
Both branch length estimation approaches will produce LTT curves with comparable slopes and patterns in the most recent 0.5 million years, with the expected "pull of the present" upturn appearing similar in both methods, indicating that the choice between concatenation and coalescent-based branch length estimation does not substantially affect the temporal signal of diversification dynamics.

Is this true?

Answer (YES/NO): NO